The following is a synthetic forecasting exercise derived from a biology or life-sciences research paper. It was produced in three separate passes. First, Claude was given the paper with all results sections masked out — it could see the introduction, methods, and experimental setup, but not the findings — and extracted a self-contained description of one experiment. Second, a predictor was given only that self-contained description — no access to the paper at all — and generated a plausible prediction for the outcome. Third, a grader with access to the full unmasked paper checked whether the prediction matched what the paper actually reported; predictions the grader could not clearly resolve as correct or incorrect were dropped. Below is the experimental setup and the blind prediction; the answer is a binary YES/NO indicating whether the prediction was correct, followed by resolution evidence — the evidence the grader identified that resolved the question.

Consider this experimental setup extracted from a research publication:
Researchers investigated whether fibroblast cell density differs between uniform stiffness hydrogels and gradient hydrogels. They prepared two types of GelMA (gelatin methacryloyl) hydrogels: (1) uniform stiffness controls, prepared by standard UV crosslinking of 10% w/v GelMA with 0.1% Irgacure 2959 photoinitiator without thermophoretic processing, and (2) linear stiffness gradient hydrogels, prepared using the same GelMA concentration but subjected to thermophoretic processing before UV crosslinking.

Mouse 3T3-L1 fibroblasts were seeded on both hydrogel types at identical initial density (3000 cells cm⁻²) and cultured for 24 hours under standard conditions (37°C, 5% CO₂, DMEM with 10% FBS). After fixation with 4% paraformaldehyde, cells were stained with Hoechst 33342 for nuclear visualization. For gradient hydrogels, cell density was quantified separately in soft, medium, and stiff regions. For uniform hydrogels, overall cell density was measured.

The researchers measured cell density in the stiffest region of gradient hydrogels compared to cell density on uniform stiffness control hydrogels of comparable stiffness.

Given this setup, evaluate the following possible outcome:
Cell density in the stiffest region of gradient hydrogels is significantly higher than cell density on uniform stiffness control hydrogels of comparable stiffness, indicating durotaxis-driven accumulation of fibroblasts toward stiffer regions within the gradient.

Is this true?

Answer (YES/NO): NO